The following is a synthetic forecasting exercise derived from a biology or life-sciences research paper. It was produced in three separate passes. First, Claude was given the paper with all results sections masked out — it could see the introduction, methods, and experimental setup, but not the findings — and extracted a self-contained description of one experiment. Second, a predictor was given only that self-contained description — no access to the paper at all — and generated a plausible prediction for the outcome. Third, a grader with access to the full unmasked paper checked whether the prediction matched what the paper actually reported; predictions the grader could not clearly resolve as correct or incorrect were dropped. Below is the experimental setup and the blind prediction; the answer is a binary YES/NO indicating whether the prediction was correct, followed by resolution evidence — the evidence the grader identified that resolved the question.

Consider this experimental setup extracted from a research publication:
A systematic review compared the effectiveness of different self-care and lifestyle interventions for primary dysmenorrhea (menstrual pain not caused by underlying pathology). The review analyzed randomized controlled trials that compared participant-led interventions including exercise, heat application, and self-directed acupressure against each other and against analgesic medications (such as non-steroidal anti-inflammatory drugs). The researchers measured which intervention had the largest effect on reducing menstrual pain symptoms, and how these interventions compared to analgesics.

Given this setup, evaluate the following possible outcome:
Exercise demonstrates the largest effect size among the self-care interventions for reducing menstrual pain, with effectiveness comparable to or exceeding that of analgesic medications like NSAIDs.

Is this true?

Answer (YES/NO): YES